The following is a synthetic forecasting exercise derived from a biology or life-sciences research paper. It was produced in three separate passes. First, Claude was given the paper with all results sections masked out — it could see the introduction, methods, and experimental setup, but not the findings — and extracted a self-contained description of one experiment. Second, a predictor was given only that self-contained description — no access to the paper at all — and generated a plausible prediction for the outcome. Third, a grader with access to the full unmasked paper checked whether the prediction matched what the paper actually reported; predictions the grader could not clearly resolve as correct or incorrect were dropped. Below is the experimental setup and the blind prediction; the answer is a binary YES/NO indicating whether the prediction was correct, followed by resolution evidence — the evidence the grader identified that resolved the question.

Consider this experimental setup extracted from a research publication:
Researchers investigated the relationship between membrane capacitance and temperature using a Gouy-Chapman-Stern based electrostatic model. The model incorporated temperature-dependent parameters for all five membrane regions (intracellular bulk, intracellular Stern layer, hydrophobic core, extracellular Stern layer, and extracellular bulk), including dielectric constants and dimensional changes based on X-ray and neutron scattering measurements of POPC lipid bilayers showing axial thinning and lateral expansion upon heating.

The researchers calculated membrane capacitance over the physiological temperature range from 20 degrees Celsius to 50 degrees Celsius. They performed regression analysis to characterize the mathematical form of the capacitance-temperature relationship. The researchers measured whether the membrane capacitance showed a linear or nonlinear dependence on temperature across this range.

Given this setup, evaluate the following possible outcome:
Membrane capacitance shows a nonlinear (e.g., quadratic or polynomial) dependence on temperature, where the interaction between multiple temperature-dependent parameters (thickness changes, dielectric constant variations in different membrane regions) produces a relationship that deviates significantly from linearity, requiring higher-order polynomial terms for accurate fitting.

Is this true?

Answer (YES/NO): NO